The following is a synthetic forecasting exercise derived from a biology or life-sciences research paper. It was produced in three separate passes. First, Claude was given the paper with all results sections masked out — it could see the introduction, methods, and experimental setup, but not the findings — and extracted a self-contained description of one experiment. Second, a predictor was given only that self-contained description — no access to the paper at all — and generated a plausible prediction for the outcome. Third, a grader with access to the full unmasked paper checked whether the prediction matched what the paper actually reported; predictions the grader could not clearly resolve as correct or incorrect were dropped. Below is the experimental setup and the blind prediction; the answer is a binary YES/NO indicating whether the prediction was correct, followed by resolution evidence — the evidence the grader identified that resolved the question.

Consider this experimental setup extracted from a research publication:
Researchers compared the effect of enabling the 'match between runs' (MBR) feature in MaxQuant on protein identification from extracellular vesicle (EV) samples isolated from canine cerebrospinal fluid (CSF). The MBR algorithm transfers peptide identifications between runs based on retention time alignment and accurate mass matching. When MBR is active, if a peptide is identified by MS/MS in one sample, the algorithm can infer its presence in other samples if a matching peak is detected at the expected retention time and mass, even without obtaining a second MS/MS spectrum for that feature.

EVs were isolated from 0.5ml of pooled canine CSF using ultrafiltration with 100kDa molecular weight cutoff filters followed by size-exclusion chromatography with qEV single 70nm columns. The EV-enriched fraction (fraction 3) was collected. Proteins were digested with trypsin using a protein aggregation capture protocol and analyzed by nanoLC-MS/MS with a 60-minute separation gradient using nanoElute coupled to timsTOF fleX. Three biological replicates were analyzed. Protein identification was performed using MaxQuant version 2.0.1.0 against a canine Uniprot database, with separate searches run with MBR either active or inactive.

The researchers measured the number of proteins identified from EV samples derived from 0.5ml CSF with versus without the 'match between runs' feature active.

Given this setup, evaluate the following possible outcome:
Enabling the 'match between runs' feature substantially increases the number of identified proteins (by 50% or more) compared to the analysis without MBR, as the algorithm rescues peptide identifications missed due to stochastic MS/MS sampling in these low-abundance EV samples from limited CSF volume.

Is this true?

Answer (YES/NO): YES